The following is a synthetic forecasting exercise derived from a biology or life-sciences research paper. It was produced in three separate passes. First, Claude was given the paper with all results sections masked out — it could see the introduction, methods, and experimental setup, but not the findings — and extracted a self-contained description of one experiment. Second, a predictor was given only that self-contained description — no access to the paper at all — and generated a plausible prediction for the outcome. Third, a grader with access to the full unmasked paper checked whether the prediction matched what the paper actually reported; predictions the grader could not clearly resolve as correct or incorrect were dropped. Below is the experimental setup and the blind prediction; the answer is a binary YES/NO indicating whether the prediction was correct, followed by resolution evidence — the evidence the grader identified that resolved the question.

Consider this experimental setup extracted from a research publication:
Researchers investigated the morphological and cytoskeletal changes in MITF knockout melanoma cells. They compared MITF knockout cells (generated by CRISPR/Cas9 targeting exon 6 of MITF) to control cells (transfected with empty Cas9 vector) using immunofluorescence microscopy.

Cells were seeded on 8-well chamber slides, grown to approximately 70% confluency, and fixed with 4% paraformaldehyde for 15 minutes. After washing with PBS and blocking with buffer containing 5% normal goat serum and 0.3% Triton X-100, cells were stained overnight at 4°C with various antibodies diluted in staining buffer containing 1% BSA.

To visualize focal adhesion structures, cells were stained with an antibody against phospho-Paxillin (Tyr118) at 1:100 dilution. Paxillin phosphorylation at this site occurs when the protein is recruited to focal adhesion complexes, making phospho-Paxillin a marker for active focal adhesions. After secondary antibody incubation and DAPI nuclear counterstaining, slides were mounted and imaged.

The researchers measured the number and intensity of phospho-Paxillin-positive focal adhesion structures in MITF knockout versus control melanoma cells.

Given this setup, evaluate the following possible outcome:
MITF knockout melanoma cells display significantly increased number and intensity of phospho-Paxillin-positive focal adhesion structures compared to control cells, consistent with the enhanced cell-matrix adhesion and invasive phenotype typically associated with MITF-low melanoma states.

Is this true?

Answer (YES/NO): NO